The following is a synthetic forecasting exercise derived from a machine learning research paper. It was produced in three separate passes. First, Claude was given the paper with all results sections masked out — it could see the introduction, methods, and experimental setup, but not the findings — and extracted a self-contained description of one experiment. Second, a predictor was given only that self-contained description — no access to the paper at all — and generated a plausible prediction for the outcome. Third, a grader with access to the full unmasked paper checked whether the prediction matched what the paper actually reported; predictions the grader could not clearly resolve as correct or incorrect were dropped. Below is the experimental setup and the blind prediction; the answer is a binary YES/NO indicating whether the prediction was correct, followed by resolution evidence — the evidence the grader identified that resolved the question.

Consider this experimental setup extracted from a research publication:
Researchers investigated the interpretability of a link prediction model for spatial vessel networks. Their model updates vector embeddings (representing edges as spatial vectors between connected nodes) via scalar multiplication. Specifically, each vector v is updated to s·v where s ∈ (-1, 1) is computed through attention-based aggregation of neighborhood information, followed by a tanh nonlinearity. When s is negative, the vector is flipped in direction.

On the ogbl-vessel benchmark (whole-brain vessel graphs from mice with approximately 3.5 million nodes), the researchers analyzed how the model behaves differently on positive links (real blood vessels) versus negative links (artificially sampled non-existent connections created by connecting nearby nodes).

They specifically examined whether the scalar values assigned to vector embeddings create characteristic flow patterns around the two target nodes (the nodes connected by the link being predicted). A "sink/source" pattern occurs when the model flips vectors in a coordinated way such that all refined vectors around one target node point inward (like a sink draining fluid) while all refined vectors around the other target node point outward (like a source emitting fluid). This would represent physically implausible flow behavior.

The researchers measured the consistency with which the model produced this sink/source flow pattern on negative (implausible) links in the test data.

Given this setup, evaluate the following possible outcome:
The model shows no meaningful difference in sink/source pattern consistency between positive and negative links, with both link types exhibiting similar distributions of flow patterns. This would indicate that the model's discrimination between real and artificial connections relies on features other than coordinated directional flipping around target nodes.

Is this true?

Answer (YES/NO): NO